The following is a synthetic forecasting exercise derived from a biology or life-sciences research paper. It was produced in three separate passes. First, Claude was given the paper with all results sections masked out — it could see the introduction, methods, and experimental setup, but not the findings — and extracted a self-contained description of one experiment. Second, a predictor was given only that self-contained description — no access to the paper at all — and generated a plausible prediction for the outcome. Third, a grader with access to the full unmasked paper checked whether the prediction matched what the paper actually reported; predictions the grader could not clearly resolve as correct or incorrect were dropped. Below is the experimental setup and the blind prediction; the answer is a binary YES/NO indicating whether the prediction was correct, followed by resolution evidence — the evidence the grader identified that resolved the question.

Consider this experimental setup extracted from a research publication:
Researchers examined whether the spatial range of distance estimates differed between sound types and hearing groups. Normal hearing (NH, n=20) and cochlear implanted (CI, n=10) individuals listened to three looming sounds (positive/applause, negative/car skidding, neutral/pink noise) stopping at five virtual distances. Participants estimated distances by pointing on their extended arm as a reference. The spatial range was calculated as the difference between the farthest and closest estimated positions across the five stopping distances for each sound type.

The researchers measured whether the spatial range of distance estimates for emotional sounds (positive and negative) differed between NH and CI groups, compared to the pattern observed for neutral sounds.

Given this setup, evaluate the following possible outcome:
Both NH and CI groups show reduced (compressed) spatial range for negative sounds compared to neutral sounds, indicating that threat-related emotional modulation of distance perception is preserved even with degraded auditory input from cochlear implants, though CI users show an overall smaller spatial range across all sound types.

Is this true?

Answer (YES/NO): NO